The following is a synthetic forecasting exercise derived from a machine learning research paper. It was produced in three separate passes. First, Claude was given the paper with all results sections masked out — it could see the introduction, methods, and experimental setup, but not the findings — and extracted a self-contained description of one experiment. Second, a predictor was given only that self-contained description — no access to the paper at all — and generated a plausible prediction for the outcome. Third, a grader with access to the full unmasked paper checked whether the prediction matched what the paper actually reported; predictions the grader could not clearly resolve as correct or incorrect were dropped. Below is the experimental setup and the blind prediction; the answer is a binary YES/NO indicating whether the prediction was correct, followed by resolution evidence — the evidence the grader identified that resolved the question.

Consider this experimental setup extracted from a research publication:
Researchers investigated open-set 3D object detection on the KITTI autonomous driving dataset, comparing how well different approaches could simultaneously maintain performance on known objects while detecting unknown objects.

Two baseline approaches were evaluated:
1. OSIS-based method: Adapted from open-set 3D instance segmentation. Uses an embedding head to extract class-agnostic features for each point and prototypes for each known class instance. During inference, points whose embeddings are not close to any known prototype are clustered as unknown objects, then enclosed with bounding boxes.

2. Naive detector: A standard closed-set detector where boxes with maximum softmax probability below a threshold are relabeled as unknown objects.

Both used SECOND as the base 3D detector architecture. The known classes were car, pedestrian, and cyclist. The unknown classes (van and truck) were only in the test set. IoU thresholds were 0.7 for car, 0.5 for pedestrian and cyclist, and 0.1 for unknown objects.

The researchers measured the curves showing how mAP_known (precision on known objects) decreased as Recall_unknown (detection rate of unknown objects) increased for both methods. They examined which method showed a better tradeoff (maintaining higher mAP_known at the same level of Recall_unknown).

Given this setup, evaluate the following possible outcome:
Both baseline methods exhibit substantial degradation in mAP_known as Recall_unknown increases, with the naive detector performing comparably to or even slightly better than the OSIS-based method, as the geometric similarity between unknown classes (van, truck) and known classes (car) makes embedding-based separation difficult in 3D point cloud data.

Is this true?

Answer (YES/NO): YES